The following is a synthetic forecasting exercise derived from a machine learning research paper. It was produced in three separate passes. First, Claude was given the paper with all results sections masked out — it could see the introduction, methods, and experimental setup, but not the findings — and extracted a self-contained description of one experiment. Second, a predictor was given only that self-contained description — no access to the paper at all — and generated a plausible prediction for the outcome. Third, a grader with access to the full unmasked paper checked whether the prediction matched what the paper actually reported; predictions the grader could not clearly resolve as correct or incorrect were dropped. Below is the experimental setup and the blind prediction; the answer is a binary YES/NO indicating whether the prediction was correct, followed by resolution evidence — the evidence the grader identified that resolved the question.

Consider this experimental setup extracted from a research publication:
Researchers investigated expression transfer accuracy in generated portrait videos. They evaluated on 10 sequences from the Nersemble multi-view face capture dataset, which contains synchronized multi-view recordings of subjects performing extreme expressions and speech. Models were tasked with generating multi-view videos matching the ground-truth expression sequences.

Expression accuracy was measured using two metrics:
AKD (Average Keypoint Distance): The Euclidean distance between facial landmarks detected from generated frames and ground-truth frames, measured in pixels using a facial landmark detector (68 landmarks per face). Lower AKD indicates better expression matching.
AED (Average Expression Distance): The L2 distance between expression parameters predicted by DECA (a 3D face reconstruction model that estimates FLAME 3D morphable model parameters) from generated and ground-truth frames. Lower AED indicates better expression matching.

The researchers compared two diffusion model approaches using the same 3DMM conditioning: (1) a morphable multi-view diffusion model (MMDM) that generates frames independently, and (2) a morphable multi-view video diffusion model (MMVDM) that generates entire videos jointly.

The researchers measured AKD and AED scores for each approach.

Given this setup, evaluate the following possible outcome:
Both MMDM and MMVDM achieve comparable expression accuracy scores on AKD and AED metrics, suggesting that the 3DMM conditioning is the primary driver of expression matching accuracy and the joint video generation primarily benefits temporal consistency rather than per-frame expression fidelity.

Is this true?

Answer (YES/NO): NO